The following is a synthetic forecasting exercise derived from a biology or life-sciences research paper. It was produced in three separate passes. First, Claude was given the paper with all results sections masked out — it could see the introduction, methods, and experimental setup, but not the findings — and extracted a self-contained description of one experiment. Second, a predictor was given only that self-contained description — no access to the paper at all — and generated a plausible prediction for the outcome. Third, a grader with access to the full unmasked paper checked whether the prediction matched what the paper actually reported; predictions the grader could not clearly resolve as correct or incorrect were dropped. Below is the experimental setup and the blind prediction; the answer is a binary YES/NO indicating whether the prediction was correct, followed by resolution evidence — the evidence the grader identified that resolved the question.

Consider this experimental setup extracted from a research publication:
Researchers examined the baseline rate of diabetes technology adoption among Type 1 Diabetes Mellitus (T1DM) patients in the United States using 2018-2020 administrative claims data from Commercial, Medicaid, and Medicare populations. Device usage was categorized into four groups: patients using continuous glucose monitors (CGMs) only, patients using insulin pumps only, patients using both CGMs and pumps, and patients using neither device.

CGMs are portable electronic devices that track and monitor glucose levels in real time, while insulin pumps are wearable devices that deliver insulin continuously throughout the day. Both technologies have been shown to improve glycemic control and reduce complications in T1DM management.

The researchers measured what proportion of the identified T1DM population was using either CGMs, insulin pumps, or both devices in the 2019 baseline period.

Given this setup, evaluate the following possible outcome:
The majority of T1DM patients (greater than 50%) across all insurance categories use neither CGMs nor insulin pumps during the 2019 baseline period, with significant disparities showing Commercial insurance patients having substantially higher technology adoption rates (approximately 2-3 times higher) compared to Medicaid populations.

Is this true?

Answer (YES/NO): NO